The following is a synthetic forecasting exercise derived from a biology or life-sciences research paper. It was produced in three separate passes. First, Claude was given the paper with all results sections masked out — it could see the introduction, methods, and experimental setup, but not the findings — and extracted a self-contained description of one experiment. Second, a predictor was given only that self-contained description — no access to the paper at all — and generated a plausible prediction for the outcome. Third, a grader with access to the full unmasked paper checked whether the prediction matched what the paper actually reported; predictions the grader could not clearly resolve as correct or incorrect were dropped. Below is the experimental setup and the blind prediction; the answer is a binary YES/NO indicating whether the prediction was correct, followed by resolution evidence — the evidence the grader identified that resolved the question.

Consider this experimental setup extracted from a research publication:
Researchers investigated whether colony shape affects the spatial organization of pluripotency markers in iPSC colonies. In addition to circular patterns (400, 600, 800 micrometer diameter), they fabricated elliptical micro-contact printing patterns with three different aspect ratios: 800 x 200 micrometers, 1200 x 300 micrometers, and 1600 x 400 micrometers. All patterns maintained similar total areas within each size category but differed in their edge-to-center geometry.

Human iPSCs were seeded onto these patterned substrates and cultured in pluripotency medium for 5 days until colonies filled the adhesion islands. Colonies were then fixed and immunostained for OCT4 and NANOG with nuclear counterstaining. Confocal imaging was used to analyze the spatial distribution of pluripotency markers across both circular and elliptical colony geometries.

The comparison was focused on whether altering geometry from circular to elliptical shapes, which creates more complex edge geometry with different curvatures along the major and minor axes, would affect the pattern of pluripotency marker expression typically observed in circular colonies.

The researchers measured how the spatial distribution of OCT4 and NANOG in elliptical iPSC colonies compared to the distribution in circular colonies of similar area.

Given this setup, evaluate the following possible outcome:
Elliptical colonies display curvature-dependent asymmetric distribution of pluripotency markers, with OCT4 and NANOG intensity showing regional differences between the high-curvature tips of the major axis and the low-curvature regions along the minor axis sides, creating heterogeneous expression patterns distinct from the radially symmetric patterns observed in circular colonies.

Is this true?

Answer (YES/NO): NO